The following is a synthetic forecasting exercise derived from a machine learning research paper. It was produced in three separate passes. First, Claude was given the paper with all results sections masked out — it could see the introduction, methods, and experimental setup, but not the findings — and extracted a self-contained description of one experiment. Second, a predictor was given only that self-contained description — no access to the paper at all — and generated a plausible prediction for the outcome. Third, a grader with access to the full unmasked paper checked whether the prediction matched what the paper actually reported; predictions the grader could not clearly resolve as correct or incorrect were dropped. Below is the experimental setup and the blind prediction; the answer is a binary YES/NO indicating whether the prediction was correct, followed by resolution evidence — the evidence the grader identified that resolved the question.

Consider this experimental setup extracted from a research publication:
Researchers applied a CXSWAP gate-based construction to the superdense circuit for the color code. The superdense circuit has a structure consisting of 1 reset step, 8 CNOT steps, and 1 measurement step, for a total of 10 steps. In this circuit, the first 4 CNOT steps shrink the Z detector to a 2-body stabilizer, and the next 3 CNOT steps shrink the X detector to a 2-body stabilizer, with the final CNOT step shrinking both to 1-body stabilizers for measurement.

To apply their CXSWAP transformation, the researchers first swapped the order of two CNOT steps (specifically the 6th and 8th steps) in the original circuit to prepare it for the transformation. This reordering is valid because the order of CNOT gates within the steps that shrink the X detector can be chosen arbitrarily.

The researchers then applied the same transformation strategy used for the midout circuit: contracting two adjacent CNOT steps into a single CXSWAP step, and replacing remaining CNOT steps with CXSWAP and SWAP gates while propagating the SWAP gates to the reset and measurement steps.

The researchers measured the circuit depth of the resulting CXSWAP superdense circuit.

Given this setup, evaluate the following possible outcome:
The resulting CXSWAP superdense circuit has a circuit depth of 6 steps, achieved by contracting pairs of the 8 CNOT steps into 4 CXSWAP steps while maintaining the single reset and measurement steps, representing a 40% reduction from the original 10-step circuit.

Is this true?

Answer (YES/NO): NO